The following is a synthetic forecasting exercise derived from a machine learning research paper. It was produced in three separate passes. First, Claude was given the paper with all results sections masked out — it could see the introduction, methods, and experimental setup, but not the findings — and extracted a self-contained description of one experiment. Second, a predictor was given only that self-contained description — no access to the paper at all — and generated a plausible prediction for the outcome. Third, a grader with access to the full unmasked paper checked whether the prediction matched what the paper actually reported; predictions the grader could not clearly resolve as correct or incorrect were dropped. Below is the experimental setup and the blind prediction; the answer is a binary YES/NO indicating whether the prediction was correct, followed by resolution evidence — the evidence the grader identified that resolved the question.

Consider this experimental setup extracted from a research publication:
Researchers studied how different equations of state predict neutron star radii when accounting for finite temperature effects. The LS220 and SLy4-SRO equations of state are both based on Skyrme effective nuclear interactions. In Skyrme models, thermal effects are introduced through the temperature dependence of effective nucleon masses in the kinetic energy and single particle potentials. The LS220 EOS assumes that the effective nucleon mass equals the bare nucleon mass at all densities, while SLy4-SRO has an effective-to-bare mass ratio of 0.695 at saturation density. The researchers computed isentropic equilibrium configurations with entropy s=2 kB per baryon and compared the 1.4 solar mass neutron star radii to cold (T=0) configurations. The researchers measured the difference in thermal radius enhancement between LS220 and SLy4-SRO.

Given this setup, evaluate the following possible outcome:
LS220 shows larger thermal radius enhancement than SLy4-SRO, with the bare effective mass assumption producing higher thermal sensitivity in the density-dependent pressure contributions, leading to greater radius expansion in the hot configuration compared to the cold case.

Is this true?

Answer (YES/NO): NO